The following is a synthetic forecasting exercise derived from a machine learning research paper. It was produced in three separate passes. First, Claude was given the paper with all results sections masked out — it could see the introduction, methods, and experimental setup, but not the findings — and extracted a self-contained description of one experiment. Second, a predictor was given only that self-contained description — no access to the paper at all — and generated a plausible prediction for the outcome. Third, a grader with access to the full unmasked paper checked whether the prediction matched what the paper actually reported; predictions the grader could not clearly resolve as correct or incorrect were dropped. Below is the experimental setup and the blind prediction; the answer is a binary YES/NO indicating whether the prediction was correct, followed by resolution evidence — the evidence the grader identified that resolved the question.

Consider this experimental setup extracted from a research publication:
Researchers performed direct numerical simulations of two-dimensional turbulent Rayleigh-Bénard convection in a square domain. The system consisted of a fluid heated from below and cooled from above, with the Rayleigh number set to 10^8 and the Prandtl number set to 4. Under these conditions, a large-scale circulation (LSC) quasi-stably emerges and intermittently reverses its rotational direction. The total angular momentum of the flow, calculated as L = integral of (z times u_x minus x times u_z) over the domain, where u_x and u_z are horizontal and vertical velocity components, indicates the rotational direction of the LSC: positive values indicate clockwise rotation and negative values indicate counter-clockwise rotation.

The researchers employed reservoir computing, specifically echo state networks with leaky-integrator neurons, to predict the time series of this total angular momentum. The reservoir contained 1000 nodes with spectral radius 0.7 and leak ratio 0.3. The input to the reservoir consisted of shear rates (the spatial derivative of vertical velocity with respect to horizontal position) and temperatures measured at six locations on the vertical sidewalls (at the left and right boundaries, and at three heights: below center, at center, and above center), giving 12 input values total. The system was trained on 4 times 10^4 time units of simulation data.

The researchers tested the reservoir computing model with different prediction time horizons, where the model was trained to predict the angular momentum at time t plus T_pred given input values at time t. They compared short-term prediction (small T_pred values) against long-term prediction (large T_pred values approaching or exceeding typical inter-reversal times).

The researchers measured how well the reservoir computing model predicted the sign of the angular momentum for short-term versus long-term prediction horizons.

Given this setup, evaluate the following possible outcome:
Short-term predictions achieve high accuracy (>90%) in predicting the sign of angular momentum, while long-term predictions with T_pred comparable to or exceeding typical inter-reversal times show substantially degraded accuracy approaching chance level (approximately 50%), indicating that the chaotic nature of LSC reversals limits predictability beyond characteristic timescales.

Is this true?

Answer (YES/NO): YES